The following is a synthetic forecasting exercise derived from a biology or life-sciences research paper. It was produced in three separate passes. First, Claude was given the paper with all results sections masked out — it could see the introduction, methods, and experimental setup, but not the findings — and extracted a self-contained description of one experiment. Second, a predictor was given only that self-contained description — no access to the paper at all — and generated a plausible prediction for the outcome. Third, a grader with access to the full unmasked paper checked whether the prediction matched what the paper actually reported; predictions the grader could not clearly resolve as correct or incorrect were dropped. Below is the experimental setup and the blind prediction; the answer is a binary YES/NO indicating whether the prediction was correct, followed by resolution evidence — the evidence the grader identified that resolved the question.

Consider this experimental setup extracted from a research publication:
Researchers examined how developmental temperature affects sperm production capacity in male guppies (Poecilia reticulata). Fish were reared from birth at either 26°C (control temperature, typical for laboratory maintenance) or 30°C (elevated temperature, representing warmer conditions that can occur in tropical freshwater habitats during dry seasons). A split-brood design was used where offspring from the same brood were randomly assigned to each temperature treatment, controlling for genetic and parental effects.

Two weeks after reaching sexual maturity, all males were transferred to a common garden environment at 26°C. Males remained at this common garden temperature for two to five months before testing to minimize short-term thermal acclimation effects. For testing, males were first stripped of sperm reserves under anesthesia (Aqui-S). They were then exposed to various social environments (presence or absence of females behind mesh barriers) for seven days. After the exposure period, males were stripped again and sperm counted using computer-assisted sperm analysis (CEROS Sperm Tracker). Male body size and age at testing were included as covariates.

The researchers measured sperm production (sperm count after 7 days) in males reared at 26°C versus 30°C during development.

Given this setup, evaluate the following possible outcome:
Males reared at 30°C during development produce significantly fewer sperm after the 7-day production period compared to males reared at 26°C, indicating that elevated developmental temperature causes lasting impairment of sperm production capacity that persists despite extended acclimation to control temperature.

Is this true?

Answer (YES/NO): NO